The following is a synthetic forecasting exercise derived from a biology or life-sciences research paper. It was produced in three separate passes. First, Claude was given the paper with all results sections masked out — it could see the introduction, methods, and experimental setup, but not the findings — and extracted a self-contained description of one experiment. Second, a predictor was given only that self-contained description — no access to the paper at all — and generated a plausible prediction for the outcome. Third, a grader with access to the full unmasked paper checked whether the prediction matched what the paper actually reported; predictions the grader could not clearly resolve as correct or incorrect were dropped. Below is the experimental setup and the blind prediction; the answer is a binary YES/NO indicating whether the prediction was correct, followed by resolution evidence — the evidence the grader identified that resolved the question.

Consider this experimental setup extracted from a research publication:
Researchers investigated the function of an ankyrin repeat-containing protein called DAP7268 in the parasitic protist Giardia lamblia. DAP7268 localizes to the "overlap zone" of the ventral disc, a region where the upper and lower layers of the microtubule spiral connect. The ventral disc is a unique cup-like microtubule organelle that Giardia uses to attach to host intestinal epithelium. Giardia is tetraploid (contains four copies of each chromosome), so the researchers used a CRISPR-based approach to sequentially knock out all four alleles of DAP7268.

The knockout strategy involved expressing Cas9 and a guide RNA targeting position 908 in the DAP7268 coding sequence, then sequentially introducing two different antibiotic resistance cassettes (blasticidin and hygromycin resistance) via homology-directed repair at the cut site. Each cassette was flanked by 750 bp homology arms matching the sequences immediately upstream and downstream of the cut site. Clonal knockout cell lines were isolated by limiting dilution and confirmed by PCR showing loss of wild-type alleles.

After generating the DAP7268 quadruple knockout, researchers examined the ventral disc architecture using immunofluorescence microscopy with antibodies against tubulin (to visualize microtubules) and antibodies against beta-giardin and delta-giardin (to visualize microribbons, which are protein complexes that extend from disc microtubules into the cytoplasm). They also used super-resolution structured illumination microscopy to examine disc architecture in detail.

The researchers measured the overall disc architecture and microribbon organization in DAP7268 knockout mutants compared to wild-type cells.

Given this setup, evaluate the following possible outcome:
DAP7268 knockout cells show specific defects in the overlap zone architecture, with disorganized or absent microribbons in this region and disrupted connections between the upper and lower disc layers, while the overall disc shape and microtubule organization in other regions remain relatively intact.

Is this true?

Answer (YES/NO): NO